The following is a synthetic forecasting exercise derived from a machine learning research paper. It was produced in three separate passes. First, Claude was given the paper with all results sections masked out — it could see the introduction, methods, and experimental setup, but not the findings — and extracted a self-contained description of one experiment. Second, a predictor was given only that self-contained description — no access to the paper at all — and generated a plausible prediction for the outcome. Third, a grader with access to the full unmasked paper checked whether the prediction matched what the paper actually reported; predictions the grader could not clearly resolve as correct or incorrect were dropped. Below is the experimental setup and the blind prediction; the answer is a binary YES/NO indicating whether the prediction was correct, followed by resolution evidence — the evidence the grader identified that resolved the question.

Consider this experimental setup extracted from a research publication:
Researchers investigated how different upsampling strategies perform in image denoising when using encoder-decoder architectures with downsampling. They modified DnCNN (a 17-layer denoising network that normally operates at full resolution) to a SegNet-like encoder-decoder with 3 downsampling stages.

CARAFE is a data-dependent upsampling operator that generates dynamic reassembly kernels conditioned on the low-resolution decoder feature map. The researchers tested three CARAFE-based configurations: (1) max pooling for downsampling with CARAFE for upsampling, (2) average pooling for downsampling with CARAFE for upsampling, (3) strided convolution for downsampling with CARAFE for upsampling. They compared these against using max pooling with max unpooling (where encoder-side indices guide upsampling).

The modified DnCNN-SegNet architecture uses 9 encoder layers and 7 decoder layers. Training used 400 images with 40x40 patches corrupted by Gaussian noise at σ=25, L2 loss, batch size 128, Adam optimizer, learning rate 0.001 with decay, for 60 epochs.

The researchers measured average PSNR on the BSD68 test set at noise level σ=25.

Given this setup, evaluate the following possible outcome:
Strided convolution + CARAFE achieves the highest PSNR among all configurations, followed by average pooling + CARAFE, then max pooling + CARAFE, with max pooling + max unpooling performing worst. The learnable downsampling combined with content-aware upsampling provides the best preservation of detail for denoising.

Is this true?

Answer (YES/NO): NO